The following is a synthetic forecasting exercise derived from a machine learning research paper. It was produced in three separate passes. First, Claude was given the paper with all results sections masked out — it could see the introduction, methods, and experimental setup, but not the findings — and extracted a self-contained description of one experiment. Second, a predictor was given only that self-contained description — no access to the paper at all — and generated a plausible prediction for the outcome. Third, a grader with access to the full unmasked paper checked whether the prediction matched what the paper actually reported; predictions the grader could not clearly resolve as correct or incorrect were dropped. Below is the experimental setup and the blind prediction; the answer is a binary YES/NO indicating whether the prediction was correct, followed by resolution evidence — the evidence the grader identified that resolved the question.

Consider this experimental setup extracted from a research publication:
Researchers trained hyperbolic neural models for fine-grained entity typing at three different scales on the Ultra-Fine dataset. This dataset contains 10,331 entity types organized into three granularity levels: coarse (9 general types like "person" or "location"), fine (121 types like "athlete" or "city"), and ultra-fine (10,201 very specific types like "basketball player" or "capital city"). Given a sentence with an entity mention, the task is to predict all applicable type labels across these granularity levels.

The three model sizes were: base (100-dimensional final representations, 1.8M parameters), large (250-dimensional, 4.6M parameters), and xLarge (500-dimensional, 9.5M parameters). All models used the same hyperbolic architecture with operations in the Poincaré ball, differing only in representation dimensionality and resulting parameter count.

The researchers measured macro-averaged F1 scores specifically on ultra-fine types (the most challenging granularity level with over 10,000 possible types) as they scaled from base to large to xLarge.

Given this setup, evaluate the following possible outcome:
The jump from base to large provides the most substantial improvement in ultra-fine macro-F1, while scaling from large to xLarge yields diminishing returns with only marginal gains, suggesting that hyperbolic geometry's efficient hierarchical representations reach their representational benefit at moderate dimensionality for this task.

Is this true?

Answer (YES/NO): NO